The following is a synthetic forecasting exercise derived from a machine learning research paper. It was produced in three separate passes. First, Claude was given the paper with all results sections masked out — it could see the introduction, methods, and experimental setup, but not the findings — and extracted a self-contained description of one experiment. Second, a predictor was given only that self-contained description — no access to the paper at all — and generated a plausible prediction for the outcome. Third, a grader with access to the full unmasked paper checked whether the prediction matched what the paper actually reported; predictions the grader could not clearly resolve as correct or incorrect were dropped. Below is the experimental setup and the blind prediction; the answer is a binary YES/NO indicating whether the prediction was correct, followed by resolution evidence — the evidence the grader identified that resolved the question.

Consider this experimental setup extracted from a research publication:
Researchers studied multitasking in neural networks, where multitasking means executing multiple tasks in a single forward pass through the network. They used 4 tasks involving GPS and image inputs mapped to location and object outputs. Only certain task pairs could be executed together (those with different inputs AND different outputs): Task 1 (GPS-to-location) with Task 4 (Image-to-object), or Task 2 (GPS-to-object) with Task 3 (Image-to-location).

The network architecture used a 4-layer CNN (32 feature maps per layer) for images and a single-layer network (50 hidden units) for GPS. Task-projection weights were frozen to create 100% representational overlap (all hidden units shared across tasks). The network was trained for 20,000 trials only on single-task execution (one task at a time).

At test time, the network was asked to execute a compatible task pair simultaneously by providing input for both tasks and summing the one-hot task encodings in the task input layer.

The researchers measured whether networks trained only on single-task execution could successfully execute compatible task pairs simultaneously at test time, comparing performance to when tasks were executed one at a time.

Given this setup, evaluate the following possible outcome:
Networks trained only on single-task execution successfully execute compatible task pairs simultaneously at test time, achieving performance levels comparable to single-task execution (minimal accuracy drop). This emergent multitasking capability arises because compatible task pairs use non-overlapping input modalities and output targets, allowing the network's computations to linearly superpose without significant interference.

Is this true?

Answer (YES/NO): NO